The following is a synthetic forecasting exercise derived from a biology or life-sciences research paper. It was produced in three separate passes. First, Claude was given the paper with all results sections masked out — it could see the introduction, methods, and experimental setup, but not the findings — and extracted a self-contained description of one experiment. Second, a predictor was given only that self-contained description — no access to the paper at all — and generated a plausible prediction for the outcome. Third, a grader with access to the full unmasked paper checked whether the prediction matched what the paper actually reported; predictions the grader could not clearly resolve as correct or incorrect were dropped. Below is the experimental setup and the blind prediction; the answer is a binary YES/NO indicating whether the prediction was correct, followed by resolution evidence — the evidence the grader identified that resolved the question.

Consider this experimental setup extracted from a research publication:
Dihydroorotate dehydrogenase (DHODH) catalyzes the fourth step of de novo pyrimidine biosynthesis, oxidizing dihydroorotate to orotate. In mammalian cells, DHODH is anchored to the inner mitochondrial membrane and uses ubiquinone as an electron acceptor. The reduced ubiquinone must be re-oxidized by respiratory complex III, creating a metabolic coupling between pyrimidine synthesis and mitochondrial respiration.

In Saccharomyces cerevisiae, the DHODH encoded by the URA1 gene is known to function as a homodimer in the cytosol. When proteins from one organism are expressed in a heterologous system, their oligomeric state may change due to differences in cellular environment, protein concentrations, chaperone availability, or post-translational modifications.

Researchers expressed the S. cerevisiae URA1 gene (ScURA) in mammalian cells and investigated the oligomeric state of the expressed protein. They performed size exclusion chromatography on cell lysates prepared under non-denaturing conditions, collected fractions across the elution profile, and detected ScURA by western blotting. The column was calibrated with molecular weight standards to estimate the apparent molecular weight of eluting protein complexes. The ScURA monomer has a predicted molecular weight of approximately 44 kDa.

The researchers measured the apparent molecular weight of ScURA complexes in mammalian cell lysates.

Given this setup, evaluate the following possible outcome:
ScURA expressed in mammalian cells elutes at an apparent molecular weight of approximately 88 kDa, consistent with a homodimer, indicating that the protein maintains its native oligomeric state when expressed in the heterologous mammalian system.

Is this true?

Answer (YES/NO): NO